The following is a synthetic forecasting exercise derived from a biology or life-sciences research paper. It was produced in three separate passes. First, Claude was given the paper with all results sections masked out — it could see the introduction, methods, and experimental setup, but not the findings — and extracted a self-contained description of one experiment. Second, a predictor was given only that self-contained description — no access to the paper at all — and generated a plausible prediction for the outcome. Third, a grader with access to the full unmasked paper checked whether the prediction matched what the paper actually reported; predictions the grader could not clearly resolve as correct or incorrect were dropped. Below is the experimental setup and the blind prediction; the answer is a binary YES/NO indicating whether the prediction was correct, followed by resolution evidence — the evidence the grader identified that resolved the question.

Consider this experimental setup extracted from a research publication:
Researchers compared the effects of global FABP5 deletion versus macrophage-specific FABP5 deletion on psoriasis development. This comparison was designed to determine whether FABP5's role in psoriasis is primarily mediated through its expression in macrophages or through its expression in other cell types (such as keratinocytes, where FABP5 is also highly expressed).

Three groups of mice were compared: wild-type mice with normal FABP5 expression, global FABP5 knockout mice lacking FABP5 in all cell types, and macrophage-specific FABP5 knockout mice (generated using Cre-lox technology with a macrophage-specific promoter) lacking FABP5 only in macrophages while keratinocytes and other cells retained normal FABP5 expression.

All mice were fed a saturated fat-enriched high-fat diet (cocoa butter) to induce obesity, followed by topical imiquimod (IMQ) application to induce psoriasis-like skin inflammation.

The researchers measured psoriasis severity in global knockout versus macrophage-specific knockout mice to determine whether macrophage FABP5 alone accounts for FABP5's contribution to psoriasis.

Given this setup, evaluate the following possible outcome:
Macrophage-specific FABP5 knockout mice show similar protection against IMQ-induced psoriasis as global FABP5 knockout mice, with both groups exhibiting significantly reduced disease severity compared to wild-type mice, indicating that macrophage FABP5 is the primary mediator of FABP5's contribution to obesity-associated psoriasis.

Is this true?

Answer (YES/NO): YES